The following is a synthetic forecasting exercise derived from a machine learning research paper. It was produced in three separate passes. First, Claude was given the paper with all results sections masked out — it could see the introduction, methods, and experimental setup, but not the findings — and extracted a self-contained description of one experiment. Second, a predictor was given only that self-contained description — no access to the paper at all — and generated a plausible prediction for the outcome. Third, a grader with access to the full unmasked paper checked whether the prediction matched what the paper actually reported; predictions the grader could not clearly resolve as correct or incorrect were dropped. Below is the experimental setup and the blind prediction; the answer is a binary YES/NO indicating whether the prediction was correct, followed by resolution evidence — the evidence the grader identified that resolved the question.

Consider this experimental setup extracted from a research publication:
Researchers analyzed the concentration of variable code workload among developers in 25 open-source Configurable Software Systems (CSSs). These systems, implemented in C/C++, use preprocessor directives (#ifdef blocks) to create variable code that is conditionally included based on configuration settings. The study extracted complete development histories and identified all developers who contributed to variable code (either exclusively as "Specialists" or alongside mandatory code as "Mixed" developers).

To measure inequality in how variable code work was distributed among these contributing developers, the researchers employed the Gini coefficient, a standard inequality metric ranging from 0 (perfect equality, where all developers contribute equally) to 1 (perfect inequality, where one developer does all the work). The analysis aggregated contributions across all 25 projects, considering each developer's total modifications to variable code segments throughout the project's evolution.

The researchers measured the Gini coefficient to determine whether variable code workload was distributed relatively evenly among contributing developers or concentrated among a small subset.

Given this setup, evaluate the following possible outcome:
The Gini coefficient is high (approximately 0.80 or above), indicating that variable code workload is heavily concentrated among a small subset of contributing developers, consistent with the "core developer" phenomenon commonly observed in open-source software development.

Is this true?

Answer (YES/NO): YES